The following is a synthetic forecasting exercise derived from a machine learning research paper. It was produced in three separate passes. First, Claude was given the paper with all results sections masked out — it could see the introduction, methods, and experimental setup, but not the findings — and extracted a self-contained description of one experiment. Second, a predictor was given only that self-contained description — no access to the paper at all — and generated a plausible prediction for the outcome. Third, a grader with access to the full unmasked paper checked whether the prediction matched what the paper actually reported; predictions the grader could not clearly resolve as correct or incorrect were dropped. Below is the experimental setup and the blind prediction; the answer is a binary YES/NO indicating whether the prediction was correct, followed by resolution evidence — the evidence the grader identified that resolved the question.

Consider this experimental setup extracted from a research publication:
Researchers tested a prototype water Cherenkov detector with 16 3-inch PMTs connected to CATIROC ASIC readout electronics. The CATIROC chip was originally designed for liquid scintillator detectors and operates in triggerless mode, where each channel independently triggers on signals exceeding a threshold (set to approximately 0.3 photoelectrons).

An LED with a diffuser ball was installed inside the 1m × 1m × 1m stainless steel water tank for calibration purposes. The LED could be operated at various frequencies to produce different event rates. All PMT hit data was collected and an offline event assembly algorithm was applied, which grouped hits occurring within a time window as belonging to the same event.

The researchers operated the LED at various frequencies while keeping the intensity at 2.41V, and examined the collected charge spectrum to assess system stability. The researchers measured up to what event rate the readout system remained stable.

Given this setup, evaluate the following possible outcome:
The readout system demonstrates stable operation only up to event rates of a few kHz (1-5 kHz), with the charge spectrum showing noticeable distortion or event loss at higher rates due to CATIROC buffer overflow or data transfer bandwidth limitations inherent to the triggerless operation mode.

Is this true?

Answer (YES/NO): NO